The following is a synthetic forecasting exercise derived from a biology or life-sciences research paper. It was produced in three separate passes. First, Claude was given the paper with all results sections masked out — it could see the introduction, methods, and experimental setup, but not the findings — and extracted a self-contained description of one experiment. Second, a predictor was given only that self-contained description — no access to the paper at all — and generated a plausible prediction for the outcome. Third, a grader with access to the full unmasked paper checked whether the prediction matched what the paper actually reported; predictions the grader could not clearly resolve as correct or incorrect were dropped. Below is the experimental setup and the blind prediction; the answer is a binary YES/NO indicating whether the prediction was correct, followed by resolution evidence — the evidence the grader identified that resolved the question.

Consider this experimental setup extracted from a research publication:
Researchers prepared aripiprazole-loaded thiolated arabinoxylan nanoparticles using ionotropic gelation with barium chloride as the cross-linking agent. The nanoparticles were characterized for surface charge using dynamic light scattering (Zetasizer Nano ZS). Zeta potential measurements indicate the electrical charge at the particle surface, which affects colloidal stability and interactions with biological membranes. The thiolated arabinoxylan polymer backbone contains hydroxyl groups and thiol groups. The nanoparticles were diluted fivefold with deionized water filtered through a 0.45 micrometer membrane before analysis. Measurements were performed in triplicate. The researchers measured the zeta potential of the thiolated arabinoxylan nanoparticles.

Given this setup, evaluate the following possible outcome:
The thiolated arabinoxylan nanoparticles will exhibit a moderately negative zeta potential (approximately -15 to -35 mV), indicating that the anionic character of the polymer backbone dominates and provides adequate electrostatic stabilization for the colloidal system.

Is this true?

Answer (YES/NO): NO